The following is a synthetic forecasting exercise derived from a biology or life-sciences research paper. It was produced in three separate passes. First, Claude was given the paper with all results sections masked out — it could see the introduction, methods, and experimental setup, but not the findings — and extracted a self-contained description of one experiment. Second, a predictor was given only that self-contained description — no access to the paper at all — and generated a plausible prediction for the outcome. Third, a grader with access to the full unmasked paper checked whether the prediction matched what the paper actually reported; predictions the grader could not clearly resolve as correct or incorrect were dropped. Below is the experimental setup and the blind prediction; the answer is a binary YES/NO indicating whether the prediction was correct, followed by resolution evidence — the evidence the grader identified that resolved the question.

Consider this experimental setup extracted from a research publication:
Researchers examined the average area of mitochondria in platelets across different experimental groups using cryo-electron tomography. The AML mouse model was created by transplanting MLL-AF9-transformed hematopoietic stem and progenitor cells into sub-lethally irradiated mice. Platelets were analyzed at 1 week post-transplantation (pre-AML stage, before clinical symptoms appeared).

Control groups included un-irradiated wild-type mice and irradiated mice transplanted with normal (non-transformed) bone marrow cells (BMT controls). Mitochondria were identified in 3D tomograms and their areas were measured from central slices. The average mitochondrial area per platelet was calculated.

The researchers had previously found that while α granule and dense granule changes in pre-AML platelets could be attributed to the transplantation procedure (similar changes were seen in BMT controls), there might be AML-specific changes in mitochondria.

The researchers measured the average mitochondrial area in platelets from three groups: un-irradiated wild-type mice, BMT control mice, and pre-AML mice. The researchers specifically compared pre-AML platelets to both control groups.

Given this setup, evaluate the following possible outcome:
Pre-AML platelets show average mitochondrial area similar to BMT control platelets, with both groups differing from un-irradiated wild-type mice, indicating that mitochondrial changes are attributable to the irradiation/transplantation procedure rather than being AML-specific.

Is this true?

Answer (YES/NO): NO